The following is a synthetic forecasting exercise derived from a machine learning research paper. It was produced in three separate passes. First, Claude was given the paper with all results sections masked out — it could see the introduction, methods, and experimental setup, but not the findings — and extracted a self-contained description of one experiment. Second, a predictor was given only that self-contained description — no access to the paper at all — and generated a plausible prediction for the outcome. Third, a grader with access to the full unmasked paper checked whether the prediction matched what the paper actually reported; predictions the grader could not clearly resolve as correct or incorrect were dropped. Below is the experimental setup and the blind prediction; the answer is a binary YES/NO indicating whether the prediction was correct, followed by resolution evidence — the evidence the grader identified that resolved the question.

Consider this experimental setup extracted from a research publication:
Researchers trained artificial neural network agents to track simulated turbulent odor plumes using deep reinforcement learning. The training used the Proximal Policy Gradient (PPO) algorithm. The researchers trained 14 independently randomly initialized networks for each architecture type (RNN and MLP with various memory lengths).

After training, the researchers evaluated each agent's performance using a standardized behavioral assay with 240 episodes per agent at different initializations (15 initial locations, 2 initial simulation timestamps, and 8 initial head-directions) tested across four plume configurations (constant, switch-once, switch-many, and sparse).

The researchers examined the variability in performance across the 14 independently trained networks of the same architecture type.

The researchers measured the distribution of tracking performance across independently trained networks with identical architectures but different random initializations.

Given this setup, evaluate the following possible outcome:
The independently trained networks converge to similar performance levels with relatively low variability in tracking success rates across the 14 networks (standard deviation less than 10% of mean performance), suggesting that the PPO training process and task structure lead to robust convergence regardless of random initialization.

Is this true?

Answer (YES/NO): NO